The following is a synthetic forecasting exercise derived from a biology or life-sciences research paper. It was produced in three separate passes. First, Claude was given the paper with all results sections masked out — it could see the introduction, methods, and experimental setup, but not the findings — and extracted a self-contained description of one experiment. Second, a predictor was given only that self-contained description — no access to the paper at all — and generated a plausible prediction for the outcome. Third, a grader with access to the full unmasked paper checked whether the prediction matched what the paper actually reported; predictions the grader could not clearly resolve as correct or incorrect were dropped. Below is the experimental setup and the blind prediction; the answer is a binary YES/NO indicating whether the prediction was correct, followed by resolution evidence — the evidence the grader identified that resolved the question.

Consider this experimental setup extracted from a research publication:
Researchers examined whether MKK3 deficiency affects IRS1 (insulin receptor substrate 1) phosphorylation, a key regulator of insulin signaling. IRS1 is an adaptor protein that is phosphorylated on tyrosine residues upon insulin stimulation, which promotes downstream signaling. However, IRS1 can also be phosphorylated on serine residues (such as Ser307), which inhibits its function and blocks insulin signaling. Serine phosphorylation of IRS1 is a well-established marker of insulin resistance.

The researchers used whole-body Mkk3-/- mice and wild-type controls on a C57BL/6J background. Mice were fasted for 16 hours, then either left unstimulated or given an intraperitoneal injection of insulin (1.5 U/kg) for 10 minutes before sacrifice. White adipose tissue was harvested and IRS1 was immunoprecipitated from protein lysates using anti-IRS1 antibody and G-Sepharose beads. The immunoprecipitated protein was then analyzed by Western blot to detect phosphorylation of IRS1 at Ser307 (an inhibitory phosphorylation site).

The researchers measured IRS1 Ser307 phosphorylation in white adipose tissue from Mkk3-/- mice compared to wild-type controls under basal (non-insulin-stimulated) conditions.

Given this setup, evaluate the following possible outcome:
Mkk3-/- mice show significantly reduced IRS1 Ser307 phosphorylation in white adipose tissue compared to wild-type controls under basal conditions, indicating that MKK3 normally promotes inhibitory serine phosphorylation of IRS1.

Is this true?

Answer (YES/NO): NO